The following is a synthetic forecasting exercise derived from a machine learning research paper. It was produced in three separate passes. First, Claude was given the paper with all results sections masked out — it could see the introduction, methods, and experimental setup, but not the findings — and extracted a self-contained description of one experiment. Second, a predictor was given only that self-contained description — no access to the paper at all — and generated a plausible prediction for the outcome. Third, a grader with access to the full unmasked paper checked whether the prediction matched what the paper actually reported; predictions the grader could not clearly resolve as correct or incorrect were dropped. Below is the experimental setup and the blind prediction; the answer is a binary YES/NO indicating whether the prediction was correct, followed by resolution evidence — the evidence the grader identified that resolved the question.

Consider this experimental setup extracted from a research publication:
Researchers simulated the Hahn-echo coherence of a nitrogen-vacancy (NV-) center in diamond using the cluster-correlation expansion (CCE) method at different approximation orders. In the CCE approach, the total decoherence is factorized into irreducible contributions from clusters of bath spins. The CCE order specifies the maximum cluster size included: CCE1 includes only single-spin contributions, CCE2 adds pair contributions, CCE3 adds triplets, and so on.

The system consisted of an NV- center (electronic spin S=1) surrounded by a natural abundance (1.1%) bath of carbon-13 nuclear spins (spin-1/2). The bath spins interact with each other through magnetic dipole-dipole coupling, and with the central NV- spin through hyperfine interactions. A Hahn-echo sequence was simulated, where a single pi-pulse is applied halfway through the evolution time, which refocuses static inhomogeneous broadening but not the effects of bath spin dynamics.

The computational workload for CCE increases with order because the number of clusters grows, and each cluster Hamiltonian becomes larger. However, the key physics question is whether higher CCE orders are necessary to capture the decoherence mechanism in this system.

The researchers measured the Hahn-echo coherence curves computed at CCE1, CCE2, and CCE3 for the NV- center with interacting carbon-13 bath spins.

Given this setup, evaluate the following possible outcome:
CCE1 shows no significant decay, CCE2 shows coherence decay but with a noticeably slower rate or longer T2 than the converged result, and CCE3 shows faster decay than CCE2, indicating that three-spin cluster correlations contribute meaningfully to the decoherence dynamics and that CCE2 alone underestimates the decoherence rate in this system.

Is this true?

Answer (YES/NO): NO